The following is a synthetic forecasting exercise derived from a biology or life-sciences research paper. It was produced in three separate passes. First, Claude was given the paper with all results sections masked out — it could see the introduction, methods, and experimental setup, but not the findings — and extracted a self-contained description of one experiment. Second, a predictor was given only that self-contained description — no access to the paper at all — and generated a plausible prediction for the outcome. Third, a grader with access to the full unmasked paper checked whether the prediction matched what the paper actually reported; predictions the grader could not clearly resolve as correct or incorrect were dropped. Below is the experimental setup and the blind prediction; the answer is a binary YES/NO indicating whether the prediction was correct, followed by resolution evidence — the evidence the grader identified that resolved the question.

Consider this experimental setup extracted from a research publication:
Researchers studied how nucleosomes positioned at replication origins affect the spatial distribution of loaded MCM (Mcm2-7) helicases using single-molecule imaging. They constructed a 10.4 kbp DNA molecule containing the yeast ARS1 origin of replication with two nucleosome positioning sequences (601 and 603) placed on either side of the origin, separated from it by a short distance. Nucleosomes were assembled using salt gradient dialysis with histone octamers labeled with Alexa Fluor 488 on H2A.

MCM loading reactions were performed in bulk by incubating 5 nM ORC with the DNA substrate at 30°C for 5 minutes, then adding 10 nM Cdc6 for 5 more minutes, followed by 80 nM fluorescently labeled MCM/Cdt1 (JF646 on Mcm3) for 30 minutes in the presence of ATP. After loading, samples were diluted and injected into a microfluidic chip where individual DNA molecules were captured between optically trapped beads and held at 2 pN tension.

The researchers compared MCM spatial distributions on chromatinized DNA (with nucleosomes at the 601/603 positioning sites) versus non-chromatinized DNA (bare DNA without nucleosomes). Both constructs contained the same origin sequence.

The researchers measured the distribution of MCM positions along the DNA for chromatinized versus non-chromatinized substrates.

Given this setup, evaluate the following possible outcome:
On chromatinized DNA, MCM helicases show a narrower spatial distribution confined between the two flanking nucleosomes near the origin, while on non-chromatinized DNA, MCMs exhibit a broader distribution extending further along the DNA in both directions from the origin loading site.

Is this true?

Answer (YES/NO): YES